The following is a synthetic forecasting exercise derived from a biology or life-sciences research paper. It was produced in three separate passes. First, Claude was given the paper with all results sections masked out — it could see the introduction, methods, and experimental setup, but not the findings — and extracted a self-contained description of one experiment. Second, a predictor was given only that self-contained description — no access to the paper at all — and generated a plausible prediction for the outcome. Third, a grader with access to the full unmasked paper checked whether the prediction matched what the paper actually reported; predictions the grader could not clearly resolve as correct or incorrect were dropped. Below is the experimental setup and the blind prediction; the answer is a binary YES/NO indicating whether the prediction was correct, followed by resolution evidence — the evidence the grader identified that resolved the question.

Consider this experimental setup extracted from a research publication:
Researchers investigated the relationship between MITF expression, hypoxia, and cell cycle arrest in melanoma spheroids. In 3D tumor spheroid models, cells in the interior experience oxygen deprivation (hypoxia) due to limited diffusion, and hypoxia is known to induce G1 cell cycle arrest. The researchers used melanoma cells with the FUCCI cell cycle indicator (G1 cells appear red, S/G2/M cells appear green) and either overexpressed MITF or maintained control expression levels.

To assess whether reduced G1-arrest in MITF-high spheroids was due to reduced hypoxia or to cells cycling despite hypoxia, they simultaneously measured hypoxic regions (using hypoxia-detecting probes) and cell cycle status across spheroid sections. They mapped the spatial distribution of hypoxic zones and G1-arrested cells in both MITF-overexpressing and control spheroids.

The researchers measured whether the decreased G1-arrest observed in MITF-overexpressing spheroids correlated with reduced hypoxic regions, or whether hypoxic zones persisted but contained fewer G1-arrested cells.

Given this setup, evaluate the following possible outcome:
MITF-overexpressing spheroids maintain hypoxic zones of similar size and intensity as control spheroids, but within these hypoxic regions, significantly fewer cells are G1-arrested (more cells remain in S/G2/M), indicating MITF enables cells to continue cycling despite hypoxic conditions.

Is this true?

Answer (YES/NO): YES